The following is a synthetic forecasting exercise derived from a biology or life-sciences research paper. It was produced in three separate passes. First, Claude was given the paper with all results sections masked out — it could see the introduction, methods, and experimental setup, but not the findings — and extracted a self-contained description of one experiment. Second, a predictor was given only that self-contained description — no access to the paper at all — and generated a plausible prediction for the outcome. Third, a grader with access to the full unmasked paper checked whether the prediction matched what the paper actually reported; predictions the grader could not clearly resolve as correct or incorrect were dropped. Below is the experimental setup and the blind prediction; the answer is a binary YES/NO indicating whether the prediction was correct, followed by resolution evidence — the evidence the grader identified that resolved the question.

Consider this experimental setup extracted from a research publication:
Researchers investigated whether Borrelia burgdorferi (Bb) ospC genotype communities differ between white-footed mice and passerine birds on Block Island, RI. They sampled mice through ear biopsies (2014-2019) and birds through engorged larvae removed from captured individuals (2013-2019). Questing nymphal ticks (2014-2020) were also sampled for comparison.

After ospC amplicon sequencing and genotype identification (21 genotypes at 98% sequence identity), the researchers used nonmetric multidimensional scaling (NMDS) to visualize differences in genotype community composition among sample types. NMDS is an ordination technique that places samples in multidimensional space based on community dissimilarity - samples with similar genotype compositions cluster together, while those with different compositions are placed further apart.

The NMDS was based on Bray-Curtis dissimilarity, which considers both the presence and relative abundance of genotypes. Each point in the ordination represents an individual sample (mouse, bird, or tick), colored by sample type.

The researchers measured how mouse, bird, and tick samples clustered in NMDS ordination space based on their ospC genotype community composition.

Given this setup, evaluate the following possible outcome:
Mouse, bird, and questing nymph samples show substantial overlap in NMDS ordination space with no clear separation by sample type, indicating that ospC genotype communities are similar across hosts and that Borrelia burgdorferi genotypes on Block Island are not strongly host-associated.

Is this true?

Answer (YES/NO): NO